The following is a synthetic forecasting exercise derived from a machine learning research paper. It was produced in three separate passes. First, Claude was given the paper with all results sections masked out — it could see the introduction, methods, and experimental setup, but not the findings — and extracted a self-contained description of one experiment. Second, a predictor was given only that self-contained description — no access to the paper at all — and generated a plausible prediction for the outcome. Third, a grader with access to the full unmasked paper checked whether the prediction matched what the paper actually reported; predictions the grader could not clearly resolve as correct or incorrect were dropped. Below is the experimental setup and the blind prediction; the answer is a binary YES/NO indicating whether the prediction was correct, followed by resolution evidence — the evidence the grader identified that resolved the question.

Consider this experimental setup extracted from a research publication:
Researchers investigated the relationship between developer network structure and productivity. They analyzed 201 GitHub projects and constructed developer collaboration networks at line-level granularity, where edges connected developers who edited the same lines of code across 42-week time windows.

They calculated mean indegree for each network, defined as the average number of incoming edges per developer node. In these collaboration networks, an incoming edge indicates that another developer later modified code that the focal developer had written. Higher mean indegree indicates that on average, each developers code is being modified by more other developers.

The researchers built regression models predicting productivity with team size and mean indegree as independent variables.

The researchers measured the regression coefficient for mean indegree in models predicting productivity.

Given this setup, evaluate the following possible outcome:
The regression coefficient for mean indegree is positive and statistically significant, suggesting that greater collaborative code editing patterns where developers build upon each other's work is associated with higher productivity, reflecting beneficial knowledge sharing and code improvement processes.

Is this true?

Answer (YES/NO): YES